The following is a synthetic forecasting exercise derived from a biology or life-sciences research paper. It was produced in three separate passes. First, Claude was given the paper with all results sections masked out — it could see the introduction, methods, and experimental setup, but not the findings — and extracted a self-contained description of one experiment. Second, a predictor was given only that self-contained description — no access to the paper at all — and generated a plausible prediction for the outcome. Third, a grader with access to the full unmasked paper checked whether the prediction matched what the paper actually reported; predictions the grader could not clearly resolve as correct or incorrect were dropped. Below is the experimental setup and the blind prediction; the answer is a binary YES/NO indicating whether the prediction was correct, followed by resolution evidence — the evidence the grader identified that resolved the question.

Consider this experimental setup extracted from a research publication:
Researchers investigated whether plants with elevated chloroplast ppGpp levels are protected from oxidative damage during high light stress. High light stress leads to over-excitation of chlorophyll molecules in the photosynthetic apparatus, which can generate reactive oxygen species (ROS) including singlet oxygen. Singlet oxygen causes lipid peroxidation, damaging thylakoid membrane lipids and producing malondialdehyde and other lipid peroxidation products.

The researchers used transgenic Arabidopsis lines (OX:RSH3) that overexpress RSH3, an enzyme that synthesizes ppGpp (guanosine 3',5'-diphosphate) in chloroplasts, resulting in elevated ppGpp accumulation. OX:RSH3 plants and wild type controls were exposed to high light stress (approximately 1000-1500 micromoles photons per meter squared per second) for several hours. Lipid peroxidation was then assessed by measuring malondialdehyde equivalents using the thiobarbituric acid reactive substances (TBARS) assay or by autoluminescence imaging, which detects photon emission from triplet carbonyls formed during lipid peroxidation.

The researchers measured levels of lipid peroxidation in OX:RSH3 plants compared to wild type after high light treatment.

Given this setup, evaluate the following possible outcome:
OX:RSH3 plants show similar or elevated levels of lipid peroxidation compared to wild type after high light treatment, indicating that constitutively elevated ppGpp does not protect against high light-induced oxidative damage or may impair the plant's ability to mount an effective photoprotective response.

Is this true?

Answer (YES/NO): NO